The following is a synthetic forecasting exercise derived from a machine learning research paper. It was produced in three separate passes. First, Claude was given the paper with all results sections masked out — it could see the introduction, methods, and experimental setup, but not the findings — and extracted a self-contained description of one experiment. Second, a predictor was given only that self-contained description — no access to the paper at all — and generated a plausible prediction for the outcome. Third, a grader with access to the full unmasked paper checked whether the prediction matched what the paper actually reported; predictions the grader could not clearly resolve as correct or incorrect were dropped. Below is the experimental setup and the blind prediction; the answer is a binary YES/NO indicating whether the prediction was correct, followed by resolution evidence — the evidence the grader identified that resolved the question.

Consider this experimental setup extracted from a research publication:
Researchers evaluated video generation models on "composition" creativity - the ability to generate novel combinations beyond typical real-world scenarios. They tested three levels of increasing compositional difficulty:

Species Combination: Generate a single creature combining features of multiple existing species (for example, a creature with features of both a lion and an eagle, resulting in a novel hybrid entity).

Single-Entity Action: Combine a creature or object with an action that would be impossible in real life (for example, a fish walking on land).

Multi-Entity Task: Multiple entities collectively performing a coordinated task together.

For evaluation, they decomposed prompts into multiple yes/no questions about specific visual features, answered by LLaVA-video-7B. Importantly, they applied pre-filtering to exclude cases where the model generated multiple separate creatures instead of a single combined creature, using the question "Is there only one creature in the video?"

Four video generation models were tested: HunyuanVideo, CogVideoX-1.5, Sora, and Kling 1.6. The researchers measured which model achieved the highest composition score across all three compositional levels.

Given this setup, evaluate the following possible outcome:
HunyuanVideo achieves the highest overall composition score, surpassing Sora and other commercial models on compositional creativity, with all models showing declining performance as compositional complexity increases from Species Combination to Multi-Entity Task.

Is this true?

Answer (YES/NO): NO